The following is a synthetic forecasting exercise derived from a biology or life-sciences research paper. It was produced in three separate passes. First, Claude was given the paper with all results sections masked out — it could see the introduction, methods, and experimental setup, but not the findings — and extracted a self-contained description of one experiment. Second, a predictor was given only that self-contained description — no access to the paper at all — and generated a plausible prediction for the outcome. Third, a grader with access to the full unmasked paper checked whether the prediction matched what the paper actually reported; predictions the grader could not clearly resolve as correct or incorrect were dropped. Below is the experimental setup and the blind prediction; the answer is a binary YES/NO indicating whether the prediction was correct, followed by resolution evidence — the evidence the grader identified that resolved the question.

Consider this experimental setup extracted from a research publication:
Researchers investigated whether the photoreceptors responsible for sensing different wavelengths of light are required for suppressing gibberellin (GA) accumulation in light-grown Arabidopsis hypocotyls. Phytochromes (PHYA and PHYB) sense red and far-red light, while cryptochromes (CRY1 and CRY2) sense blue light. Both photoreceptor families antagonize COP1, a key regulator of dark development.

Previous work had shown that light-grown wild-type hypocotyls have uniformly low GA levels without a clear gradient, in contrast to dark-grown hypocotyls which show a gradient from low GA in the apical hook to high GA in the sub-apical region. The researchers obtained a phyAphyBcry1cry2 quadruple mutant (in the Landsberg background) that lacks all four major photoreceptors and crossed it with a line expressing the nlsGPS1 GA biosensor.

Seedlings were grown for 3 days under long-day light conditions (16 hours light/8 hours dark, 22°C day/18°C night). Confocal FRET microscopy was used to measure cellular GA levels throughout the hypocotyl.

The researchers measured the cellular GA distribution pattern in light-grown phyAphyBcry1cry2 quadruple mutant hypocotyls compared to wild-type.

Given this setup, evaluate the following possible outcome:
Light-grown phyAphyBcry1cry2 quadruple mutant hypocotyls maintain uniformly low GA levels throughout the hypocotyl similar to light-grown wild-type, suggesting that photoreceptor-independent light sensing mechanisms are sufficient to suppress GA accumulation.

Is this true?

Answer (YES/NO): NO